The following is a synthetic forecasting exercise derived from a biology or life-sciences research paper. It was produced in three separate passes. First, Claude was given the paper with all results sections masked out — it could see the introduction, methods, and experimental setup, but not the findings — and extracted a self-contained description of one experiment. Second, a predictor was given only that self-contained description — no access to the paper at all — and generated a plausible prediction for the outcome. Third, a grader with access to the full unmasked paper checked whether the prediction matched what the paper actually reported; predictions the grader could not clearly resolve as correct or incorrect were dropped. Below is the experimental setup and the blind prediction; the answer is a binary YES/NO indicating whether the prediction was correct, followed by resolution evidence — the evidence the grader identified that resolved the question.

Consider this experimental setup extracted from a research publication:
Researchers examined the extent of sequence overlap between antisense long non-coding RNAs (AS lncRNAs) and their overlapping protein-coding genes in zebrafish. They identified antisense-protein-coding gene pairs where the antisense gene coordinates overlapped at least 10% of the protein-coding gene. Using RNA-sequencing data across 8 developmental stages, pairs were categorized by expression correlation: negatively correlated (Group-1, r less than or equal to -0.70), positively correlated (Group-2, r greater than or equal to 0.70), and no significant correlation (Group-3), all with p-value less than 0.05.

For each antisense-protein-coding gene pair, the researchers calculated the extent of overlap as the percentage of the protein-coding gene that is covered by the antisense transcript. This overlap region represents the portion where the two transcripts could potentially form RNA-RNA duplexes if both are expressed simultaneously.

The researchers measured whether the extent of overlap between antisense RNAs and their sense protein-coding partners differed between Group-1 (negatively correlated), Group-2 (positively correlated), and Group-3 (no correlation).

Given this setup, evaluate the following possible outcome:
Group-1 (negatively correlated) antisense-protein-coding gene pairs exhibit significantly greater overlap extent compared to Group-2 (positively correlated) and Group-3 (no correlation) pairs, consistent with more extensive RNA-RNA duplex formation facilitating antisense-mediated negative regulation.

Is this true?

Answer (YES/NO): YES